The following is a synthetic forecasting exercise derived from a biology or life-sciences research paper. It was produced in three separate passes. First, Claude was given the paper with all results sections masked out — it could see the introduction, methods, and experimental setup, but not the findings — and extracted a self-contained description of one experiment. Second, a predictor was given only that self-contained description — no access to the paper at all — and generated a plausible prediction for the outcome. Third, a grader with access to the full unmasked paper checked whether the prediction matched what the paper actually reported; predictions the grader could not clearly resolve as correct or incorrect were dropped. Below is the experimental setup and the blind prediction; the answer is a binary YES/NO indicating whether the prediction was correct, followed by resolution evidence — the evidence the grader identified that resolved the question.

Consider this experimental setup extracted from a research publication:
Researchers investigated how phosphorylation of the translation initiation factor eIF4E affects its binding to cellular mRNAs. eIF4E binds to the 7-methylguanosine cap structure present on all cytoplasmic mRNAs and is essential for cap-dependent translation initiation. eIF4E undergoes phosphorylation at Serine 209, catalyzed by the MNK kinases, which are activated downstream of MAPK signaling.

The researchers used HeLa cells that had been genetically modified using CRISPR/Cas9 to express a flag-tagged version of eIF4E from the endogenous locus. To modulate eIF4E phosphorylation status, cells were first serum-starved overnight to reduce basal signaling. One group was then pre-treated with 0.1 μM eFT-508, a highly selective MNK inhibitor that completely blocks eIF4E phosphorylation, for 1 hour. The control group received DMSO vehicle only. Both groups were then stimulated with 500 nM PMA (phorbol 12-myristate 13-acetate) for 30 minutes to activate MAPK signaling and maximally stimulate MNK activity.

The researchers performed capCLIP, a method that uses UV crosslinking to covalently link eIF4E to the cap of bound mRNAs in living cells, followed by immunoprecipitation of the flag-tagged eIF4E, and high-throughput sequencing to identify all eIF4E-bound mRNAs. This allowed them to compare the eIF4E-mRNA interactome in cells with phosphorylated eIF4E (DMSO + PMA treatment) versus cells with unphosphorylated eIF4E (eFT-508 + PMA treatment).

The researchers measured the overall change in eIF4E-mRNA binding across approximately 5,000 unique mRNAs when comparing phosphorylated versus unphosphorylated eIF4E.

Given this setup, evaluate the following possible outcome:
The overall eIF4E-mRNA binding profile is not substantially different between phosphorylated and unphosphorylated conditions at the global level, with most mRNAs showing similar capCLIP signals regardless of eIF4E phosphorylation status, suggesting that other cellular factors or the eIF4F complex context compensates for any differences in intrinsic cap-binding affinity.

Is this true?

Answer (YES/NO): NO